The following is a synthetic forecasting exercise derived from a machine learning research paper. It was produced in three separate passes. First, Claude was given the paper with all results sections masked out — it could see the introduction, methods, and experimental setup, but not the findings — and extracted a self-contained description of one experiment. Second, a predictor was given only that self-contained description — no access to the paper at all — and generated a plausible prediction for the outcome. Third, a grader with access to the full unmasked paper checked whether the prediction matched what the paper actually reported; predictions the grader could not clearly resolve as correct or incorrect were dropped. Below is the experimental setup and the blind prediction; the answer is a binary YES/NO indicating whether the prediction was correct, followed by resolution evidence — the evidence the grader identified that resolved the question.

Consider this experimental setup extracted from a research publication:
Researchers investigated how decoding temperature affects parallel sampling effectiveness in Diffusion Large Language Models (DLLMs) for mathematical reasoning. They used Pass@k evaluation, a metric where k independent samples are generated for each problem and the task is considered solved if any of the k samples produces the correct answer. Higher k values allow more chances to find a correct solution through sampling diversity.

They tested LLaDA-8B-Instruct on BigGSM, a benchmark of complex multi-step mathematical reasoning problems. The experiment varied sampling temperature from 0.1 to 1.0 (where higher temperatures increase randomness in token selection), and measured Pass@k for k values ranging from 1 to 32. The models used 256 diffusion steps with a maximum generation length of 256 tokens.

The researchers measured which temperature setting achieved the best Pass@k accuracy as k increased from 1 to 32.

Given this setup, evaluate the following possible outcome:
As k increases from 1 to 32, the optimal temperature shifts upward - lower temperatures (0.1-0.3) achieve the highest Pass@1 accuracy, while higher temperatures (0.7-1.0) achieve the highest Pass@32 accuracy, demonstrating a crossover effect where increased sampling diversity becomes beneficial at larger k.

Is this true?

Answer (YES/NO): NO